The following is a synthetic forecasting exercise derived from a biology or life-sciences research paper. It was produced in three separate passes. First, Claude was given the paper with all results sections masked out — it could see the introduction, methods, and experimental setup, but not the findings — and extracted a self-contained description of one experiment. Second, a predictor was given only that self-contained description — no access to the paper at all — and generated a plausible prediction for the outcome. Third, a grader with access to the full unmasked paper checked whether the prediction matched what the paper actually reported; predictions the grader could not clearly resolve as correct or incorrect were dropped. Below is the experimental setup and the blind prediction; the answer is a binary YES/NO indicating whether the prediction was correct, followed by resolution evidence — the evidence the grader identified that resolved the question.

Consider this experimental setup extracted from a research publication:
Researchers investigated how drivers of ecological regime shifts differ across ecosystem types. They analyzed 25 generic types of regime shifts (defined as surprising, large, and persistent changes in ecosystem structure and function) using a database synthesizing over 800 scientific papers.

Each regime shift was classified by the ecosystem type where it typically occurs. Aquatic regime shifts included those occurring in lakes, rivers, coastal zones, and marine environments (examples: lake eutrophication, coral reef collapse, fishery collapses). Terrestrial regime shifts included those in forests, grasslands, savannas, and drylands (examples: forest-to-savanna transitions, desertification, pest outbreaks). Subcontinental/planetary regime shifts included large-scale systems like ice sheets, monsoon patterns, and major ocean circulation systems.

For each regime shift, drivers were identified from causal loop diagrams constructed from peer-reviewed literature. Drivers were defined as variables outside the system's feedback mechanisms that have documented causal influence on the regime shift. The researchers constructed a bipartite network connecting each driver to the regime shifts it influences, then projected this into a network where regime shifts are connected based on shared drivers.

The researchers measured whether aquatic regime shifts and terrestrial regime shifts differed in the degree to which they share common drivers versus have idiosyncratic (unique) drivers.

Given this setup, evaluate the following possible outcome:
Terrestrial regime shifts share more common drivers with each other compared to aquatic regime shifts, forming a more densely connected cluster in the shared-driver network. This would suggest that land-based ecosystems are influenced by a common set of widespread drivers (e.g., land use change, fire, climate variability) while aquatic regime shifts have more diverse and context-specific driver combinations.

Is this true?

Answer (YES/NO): NO